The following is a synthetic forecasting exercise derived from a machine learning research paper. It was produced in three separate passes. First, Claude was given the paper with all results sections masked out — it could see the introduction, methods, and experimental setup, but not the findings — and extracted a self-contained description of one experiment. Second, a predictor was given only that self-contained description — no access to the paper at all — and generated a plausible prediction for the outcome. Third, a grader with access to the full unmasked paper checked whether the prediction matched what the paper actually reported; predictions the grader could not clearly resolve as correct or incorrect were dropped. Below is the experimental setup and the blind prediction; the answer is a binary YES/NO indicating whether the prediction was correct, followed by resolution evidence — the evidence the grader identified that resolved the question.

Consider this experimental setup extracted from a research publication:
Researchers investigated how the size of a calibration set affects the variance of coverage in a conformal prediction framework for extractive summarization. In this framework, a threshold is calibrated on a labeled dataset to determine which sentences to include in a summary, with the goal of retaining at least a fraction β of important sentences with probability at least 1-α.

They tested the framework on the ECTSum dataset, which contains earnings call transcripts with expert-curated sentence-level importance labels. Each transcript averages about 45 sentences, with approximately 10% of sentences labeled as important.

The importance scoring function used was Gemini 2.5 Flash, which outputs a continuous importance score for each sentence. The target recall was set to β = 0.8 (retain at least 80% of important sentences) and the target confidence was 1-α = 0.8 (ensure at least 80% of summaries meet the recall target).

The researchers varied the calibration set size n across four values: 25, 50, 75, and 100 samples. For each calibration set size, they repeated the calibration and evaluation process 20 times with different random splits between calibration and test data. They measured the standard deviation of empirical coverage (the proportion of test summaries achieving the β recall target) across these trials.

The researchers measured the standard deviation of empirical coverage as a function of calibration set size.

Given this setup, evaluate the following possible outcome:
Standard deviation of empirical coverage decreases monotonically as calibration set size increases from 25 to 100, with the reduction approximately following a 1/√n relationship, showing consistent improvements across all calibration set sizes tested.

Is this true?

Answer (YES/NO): NO